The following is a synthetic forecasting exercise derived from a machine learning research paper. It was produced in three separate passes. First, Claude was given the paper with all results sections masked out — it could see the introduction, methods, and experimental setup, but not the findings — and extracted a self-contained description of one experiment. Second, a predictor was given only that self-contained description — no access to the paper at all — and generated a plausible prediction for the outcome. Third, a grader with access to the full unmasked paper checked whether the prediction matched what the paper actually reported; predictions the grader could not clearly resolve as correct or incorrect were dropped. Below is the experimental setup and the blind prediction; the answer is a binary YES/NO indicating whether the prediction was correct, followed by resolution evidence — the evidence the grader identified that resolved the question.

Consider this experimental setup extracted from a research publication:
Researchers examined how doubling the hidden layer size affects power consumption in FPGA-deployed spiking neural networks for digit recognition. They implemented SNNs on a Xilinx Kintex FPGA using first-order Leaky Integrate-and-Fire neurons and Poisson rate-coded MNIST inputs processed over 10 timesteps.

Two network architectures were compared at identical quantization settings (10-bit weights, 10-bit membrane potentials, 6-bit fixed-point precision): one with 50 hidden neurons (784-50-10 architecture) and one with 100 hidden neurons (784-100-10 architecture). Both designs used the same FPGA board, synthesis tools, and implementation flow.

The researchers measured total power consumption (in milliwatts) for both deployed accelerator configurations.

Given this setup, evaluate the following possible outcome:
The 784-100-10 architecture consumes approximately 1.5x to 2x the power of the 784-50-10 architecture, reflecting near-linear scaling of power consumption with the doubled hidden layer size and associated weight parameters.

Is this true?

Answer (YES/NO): NO